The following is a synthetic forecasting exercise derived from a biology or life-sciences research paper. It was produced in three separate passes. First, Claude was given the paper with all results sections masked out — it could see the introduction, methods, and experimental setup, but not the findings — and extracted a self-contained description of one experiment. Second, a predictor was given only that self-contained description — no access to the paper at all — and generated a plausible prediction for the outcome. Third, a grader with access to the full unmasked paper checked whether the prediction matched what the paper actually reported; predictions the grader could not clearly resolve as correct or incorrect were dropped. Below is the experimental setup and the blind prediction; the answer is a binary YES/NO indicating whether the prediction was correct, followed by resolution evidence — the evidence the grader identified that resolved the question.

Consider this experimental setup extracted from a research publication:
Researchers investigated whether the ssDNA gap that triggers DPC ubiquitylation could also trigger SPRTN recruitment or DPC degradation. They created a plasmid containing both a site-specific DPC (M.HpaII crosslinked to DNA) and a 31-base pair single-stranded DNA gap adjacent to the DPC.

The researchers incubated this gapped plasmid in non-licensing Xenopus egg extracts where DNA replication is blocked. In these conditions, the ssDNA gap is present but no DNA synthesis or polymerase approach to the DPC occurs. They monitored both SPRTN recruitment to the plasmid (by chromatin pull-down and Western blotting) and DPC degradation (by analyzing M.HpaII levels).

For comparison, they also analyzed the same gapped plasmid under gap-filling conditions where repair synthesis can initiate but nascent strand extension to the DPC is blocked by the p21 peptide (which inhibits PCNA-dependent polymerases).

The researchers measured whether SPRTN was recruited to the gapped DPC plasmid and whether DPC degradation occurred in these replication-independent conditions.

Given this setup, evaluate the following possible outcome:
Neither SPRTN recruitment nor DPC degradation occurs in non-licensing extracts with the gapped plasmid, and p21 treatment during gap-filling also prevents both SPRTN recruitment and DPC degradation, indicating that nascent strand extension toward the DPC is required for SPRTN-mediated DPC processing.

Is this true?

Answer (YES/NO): NO